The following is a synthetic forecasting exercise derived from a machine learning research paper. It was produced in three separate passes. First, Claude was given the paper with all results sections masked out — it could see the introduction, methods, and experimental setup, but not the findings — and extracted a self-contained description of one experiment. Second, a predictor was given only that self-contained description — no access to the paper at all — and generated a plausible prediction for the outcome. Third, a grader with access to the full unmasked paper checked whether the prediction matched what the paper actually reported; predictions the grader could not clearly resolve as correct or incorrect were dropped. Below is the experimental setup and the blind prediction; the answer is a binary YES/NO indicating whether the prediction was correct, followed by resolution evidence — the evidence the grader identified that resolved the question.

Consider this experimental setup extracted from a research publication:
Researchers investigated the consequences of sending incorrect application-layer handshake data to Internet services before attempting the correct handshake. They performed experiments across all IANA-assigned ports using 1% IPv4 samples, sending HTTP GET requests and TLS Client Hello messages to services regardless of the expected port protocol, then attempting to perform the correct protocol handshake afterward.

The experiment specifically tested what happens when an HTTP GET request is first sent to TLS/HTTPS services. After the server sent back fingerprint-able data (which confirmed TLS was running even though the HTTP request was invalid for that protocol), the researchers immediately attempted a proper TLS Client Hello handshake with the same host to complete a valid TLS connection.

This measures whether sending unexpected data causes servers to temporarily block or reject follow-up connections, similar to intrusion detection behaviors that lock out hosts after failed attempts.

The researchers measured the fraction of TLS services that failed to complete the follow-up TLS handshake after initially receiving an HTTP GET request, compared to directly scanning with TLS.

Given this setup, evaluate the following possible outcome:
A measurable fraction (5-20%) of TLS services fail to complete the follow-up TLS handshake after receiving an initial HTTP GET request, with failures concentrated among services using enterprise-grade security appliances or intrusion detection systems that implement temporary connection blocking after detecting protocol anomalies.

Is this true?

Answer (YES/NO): NO